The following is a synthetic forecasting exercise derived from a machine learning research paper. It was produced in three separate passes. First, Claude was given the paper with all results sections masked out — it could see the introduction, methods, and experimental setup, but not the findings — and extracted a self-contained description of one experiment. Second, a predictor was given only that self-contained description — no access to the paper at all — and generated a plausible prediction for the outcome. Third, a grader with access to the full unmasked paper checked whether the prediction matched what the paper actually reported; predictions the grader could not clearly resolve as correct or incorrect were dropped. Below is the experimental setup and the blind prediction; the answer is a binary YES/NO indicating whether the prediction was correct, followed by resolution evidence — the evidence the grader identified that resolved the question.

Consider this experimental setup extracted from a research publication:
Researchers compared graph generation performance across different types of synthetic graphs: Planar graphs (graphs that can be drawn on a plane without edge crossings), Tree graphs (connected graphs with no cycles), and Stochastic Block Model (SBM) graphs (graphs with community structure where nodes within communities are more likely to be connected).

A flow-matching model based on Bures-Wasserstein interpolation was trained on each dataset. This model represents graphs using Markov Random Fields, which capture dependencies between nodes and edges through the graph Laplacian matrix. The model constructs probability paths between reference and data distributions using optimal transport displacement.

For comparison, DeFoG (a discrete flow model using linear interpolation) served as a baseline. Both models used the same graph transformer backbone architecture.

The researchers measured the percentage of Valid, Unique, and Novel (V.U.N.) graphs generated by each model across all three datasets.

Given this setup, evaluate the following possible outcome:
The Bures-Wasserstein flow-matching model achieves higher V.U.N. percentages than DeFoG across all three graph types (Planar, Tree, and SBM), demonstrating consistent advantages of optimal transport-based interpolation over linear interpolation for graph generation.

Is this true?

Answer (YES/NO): NO